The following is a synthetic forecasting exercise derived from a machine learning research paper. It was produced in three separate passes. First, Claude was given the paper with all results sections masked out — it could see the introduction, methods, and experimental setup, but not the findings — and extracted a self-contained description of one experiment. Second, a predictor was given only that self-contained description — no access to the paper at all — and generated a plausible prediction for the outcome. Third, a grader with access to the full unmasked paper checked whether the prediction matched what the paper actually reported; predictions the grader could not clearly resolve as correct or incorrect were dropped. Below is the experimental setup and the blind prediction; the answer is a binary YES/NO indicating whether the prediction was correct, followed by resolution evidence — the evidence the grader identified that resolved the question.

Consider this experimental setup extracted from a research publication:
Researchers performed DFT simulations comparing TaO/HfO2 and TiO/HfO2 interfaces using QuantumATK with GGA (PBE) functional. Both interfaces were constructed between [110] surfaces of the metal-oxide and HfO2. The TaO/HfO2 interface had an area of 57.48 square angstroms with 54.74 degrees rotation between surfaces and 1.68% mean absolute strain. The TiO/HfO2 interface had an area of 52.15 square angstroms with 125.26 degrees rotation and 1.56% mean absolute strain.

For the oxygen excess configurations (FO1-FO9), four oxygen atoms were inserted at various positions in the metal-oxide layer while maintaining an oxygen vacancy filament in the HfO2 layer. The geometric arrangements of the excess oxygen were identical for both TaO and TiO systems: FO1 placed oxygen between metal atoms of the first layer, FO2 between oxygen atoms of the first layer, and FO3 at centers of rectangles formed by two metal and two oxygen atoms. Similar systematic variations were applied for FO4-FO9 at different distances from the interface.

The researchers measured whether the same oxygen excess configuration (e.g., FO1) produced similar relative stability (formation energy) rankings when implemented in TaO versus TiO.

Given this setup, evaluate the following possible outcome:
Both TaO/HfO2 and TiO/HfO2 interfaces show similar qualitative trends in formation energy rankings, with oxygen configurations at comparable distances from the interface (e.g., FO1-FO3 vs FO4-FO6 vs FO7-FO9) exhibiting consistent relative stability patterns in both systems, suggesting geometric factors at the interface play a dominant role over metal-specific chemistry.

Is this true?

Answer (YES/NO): NO